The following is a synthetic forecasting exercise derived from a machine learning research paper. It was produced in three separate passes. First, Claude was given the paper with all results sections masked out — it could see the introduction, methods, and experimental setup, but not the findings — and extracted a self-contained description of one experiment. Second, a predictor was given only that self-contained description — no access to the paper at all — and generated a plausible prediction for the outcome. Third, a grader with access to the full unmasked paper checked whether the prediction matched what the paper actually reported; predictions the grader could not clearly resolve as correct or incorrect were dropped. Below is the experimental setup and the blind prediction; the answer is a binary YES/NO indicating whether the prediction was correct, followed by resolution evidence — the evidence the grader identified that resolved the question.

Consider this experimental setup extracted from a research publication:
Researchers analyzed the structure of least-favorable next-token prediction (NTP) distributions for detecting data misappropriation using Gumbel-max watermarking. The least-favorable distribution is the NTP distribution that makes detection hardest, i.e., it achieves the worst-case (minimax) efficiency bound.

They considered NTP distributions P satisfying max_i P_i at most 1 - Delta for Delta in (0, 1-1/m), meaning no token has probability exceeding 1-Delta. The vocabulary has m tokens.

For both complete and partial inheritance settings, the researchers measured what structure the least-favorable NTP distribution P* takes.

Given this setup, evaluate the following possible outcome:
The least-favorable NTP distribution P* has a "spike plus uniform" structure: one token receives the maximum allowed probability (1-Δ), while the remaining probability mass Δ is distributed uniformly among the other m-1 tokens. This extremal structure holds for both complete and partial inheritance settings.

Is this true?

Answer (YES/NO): NO